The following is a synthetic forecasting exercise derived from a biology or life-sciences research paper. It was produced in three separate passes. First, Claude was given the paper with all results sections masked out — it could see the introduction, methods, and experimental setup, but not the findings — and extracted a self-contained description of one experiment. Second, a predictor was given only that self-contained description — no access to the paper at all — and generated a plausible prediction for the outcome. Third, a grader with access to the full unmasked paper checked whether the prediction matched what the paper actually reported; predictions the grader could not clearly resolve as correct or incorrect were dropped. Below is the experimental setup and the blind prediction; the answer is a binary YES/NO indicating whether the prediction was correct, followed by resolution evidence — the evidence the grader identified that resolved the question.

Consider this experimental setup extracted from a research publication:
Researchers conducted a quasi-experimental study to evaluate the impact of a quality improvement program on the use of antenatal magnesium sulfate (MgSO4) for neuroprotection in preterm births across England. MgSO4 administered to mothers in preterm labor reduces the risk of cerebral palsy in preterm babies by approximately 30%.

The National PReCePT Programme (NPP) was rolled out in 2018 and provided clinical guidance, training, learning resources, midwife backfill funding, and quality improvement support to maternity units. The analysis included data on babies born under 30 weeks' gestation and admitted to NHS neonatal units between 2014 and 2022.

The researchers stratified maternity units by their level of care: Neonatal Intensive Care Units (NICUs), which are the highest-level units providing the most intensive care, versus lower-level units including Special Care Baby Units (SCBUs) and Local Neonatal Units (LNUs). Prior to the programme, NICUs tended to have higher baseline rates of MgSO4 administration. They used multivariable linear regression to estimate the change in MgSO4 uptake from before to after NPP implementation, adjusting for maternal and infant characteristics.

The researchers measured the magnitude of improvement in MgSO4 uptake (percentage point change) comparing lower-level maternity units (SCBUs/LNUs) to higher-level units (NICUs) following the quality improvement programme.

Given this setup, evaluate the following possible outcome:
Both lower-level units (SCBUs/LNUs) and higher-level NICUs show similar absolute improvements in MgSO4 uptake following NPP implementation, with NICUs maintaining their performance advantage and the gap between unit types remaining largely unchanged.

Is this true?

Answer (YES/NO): NO